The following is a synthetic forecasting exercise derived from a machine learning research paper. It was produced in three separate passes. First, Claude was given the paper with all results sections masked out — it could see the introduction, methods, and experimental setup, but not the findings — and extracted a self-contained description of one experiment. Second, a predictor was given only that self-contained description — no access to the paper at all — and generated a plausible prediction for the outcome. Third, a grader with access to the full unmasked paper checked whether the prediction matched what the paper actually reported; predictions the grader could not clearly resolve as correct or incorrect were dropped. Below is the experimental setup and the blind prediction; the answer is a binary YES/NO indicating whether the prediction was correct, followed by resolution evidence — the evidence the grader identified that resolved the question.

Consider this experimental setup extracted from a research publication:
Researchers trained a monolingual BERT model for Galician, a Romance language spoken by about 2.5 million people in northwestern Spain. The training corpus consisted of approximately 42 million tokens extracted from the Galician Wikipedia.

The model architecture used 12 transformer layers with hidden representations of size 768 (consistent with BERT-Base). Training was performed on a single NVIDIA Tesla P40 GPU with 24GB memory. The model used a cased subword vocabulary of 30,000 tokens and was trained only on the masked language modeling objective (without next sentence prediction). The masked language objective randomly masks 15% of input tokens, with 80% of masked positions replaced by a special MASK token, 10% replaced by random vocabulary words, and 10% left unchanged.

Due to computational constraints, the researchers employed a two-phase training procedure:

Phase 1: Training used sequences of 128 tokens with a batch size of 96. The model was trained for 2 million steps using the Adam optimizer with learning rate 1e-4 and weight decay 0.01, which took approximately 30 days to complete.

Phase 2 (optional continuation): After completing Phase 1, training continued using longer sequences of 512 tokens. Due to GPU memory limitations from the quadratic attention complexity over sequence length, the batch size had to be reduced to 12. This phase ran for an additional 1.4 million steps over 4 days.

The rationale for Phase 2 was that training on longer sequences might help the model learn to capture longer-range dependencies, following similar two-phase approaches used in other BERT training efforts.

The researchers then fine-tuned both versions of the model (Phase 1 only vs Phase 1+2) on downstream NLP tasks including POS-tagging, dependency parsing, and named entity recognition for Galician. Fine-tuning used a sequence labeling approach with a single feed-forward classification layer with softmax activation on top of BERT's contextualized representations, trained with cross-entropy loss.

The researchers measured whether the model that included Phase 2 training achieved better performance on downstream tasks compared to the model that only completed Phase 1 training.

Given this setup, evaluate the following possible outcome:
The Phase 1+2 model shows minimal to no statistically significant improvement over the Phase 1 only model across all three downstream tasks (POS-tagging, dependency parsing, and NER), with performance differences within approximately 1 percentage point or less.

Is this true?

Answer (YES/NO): NO